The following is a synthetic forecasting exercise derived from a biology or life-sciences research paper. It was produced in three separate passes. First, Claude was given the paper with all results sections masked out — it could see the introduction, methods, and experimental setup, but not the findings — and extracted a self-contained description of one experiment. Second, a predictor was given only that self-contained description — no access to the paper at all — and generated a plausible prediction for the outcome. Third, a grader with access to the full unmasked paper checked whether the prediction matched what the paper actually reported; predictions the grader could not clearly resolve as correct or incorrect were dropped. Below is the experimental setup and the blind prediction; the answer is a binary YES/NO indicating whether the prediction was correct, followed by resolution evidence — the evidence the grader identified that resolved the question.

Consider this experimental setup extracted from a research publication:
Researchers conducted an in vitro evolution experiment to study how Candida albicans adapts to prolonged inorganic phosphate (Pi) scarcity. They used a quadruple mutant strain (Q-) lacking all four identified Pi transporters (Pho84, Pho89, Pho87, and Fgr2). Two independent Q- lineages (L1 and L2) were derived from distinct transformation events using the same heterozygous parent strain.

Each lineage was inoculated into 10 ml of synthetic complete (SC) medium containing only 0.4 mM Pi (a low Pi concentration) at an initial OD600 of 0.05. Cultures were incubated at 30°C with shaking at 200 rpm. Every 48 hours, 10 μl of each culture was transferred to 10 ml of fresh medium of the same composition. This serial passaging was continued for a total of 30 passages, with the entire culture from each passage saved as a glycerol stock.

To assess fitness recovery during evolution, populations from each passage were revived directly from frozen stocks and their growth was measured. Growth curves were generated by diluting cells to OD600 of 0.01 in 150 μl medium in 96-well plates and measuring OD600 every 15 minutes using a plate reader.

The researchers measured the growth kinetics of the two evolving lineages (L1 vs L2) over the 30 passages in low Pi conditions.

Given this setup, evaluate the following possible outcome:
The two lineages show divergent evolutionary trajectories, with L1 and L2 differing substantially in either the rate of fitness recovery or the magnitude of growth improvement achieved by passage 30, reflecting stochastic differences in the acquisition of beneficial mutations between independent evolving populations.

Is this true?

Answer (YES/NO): YES